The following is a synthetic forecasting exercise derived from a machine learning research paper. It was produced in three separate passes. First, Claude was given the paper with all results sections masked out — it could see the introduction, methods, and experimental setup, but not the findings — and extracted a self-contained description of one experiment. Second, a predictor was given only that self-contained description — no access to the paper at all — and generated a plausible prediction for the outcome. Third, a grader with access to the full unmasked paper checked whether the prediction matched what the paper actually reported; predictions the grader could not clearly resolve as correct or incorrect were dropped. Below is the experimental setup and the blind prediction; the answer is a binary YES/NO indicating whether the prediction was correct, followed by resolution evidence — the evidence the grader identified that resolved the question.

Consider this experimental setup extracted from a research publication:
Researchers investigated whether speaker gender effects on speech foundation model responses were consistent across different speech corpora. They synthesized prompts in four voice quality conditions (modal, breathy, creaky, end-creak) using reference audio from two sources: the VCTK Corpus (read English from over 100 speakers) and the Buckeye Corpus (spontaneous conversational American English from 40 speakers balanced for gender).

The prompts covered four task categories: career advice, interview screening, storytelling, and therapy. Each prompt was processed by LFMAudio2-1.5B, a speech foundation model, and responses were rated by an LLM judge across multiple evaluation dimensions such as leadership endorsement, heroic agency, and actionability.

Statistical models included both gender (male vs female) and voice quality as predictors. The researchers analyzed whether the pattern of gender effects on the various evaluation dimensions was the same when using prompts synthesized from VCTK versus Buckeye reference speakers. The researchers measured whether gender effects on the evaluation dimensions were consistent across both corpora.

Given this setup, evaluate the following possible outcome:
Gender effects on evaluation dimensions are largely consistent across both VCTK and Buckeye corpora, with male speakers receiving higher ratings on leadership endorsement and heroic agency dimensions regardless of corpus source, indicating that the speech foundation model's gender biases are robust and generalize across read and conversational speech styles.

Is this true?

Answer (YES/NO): NO